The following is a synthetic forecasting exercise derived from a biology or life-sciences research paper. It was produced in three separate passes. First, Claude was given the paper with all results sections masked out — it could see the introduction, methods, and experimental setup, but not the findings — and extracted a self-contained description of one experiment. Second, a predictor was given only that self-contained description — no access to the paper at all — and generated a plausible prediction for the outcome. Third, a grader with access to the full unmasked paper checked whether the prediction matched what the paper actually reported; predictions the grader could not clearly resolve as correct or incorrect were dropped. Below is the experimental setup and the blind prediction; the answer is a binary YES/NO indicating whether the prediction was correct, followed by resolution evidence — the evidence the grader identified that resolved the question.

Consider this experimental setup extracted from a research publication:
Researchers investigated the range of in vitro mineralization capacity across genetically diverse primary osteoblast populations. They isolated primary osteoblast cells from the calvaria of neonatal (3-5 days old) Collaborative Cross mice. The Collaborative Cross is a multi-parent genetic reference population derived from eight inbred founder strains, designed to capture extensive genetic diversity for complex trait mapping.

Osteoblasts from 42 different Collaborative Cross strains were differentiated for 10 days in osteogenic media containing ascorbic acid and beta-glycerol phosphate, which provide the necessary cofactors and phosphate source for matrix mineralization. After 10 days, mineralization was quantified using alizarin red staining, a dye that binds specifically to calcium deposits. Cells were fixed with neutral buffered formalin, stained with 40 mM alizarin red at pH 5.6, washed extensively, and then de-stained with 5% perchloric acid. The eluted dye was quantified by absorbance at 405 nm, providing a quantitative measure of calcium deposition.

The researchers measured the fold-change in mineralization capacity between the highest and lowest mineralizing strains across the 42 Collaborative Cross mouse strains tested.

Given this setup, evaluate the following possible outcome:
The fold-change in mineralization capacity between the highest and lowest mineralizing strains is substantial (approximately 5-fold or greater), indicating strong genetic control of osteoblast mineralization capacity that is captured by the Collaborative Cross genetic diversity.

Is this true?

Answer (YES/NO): YES